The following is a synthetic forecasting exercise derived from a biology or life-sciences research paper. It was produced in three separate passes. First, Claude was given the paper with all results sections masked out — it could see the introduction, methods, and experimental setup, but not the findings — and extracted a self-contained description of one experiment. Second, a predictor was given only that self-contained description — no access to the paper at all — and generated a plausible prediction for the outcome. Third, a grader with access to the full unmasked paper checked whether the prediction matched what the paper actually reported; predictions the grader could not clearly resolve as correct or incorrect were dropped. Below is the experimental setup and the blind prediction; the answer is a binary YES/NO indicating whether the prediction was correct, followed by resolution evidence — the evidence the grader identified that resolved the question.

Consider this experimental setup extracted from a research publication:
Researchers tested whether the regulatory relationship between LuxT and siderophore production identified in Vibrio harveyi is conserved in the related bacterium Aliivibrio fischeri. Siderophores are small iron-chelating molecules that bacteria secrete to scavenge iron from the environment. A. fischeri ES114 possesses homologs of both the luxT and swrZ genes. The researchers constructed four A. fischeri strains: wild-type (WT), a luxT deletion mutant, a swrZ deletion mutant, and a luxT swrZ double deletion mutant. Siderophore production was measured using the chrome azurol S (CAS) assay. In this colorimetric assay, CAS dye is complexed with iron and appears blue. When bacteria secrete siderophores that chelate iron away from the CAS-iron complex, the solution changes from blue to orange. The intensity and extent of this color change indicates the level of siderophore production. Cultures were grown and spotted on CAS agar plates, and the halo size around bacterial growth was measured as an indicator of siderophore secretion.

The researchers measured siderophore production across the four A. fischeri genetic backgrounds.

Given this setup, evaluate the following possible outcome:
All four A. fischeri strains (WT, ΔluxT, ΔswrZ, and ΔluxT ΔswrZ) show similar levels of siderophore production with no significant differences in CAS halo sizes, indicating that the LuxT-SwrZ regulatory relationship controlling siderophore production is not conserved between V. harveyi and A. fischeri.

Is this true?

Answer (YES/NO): NO